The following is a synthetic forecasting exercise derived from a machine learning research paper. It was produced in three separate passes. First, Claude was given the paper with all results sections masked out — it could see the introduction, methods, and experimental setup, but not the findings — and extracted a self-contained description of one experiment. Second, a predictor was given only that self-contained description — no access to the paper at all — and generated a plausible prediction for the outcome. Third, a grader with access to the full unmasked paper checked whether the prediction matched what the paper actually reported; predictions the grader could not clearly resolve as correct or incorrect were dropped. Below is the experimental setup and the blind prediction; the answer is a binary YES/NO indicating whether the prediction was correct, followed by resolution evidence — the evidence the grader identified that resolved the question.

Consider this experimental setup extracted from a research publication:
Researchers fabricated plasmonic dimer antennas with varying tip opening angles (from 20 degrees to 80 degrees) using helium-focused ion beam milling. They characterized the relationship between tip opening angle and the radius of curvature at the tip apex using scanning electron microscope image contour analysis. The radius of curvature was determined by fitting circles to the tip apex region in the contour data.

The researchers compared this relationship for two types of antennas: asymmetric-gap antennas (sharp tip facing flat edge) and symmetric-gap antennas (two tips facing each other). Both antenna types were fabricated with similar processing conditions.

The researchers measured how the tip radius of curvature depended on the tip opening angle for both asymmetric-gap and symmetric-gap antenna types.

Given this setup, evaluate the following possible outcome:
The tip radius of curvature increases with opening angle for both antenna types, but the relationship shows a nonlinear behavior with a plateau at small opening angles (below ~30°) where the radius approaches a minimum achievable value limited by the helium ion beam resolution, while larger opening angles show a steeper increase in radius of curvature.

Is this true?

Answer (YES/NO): NO